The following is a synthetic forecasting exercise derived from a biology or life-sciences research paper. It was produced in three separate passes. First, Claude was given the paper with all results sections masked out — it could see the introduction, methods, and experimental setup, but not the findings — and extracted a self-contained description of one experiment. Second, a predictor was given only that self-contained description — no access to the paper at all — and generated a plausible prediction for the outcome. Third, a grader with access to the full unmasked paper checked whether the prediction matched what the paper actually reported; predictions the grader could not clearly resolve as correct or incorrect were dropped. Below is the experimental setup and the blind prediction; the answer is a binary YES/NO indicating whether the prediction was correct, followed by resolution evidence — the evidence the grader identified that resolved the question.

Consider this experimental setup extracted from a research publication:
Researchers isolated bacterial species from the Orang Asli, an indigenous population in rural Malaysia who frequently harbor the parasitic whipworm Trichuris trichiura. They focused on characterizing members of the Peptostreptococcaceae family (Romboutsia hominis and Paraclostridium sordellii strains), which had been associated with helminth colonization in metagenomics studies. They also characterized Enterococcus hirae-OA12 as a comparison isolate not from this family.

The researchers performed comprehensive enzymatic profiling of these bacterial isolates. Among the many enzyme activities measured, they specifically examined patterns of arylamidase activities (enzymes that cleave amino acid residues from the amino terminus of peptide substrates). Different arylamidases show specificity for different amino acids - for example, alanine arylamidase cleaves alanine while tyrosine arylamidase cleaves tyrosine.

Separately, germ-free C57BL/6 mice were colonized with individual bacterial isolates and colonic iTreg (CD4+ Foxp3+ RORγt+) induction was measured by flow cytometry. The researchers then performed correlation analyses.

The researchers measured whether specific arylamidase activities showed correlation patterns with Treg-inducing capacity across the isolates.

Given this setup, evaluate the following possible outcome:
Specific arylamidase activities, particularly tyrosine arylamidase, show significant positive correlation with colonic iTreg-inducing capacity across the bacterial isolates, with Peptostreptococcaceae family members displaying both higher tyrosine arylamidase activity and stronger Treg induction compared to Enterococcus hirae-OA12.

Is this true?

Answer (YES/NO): NO